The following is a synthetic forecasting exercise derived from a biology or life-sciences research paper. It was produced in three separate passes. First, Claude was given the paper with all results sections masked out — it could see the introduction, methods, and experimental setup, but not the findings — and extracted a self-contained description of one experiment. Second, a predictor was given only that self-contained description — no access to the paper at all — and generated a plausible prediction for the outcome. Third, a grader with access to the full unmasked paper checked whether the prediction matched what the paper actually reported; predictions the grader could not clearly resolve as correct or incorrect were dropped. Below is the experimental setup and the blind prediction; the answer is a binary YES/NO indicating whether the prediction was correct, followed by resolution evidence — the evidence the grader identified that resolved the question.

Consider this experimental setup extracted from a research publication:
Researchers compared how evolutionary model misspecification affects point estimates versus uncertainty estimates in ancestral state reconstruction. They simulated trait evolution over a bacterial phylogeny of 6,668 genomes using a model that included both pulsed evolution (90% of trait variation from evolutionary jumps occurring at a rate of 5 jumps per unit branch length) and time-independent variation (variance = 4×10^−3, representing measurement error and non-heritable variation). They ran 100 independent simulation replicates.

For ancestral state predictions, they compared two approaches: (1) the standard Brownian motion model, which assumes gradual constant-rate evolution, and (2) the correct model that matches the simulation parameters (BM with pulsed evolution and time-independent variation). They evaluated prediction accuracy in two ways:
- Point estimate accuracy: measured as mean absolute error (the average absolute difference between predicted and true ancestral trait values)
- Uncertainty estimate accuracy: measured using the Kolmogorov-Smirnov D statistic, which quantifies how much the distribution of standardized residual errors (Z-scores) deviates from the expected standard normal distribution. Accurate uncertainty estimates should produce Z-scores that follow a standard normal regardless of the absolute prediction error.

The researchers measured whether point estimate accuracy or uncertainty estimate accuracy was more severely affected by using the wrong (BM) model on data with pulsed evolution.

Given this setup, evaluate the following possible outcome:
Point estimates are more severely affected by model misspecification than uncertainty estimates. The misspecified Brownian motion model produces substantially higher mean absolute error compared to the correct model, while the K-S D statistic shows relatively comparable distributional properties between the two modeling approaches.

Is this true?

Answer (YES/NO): NO